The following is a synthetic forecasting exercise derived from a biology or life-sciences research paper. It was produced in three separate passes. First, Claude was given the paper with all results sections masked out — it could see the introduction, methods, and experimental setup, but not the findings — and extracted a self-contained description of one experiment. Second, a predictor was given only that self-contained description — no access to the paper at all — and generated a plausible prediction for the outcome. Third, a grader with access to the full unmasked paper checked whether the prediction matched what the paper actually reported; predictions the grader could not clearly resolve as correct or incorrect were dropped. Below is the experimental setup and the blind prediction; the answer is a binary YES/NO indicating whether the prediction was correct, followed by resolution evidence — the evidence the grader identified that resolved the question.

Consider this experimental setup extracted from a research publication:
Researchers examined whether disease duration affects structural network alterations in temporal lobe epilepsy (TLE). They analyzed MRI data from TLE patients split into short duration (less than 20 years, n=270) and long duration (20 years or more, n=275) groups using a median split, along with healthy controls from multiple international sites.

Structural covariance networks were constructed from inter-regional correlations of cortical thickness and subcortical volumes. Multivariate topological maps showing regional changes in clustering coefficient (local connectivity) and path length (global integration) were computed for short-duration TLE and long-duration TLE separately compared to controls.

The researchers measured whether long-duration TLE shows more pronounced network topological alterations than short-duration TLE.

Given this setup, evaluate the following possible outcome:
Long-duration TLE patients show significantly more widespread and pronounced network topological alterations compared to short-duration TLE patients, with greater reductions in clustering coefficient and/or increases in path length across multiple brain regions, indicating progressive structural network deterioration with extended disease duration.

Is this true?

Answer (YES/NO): NO